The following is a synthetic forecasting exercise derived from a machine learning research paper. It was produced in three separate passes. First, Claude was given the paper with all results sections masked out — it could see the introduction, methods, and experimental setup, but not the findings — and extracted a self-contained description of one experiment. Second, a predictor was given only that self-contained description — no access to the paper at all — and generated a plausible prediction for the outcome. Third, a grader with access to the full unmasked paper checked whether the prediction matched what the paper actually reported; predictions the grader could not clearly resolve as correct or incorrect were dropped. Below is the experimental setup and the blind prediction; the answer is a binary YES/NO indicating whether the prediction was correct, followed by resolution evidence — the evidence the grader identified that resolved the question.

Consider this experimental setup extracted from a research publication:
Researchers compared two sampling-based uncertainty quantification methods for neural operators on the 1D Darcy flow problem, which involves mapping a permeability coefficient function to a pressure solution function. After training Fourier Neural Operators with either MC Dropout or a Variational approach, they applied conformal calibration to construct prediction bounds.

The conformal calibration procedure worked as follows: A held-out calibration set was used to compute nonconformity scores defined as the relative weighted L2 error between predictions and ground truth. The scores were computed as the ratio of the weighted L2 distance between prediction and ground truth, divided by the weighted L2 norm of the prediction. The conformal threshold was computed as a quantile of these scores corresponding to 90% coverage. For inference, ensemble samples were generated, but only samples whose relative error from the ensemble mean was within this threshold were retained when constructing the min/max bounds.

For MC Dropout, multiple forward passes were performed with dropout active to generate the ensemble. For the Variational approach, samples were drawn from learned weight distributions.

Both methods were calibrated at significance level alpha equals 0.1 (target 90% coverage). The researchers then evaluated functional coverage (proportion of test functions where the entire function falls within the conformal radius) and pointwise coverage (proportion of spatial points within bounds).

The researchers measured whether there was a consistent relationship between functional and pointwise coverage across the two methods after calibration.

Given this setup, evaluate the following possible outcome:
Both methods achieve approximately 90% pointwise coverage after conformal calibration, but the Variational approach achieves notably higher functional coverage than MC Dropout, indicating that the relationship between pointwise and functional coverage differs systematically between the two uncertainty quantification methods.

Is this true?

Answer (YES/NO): NO